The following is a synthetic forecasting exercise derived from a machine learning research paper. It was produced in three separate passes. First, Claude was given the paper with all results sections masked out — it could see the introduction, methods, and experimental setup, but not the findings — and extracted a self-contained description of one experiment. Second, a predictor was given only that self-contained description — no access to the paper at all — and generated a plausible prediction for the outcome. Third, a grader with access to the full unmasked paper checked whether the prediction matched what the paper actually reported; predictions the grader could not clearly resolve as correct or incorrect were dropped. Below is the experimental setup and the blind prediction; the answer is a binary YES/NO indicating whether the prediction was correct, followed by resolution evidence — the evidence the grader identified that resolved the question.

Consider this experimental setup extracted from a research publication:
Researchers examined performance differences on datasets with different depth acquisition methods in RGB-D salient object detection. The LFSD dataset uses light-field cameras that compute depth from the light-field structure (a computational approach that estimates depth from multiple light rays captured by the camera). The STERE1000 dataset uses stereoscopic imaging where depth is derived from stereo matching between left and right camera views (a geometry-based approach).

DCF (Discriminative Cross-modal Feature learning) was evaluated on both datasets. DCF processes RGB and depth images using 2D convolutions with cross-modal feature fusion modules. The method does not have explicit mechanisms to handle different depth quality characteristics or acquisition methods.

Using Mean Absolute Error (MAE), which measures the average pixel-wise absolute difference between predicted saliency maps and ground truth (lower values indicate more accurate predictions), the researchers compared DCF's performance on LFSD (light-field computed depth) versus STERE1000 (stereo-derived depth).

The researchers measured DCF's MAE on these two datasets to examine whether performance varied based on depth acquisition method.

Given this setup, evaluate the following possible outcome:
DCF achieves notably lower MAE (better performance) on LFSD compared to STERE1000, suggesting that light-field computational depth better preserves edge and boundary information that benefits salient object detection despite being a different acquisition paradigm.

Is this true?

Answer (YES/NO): NO